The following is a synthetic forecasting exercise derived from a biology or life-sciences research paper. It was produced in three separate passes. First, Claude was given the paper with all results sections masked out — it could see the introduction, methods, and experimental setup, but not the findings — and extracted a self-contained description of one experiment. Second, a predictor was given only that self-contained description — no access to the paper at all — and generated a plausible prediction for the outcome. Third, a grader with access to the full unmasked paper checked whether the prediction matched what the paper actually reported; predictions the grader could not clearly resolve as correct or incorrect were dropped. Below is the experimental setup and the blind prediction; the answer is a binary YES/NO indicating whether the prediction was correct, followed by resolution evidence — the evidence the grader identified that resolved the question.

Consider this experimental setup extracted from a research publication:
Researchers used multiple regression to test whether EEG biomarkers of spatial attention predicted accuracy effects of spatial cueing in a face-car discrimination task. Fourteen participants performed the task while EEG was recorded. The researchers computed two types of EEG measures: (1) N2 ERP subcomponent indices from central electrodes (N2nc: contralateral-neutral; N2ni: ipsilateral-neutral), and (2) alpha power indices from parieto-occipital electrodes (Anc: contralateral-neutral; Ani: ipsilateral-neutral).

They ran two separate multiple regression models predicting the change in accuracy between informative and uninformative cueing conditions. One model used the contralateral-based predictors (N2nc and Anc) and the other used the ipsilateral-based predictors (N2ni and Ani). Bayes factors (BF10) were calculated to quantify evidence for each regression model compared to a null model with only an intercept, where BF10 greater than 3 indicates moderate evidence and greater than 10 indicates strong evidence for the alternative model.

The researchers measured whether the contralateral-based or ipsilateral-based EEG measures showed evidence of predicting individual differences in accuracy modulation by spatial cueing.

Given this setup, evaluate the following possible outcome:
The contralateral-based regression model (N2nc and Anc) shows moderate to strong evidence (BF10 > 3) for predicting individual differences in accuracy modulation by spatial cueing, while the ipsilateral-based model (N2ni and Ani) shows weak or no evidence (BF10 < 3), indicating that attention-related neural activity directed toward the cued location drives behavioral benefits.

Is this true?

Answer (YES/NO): NO